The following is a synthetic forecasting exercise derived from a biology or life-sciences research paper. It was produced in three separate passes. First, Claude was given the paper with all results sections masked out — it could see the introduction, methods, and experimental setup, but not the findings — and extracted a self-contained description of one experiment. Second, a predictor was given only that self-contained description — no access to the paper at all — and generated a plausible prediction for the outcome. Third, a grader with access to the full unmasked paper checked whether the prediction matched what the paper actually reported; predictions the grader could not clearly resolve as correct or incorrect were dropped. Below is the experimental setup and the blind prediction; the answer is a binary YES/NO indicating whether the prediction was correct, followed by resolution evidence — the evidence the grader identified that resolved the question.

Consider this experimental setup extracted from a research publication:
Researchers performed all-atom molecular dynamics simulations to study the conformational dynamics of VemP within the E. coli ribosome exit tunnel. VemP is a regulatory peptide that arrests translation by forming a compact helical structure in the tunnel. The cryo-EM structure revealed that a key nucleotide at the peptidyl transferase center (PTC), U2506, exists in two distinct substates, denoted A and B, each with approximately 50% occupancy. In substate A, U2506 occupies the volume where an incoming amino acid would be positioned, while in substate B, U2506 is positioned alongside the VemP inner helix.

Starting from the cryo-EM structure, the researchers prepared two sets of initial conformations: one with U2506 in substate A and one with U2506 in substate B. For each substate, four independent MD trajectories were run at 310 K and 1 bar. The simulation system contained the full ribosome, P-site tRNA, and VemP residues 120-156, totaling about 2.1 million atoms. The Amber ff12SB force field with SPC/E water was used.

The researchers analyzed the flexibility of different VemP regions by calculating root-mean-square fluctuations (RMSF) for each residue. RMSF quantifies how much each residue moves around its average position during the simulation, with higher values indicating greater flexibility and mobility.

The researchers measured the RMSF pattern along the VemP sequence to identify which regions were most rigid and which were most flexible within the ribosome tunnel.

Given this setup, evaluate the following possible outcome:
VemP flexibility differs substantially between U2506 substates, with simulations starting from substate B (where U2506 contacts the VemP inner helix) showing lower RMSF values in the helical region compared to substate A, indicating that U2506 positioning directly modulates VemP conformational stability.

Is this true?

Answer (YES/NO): NO